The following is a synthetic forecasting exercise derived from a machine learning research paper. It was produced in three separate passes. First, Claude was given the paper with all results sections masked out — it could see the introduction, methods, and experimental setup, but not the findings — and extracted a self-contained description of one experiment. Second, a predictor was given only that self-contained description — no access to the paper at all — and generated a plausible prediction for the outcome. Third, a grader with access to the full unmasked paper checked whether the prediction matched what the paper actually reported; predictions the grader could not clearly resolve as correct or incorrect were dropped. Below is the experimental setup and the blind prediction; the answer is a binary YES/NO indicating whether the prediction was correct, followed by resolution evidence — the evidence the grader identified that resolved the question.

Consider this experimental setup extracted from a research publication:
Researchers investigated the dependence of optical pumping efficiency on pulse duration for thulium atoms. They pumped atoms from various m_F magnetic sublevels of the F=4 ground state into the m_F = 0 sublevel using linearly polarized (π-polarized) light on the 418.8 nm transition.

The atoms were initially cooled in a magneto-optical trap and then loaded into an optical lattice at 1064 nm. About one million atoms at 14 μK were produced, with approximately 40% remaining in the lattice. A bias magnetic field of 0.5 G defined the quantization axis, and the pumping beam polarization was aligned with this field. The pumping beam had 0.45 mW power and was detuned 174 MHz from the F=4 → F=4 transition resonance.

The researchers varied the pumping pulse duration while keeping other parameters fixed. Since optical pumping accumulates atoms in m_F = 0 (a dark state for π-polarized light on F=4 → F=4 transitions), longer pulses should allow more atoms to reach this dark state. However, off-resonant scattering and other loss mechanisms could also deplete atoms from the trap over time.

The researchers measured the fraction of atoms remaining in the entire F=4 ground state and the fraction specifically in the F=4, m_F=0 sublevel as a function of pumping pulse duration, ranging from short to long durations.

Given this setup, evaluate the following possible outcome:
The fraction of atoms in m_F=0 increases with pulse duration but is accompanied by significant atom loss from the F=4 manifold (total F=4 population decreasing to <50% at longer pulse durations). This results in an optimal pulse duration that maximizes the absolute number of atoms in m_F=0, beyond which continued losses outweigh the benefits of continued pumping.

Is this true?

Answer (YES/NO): NO